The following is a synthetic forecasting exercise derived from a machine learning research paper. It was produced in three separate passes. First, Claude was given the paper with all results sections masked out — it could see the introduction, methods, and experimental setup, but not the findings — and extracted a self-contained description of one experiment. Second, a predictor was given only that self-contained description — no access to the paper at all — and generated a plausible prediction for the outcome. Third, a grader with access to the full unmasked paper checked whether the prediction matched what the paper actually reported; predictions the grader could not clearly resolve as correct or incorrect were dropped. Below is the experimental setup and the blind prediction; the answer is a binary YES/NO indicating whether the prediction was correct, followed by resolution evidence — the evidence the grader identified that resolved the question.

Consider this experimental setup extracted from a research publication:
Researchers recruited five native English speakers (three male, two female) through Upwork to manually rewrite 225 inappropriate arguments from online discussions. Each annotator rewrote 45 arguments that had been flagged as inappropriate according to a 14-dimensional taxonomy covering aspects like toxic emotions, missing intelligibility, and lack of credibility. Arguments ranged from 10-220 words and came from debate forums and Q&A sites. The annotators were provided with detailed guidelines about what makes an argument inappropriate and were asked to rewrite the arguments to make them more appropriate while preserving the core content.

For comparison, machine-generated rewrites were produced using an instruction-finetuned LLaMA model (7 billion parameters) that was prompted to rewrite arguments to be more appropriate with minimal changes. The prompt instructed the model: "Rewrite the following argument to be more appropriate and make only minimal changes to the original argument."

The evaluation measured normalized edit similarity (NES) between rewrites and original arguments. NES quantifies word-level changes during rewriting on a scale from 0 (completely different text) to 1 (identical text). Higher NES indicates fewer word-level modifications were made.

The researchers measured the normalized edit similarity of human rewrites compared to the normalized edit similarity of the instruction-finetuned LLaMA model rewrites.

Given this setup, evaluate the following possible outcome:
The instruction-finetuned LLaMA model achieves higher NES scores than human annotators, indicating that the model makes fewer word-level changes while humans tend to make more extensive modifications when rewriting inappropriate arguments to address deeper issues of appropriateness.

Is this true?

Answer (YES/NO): YES